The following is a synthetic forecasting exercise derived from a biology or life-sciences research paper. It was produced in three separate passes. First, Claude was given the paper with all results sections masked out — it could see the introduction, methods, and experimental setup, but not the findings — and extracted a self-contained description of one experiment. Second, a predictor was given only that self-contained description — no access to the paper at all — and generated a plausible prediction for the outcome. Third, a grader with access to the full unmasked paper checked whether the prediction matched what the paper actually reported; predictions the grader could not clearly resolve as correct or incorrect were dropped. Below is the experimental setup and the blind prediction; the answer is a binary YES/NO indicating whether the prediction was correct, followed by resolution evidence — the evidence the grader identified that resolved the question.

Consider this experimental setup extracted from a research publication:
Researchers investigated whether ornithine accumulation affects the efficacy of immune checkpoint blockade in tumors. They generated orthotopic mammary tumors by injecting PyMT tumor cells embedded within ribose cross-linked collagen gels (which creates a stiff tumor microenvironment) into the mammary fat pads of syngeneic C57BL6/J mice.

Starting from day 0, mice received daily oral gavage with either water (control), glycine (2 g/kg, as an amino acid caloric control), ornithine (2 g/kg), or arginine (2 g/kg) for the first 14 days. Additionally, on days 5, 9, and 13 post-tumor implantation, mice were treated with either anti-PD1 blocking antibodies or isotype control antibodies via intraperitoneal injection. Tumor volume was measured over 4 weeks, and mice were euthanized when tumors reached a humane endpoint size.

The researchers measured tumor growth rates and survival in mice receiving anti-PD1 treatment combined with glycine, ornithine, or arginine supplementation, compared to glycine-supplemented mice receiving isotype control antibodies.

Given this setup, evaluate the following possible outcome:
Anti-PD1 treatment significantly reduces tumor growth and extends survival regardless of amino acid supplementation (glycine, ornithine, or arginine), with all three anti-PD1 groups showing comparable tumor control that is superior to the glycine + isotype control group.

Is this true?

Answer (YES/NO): NO